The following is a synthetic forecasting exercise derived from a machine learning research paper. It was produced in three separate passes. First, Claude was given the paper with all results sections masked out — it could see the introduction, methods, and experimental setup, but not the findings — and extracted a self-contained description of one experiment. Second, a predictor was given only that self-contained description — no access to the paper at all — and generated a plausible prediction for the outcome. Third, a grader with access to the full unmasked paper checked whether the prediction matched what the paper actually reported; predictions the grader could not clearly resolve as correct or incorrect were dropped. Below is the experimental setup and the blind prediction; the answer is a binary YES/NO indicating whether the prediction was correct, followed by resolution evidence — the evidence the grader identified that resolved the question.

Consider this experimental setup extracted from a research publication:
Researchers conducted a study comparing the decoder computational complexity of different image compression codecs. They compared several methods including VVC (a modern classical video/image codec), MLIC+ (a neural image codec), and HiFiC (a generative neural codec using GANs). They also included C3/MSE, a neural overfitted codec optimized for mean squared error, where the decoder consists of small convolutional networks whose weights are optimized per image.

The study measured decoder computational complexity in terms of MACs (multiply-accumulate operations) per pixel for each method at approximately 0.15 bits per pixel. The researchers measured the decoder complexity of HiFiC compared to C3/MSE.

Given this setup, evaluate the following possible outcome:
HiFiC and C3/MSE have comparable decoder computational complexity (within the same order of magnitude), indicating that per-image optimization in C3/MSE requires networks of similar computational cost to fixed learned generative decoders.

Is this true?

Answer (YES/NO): NO